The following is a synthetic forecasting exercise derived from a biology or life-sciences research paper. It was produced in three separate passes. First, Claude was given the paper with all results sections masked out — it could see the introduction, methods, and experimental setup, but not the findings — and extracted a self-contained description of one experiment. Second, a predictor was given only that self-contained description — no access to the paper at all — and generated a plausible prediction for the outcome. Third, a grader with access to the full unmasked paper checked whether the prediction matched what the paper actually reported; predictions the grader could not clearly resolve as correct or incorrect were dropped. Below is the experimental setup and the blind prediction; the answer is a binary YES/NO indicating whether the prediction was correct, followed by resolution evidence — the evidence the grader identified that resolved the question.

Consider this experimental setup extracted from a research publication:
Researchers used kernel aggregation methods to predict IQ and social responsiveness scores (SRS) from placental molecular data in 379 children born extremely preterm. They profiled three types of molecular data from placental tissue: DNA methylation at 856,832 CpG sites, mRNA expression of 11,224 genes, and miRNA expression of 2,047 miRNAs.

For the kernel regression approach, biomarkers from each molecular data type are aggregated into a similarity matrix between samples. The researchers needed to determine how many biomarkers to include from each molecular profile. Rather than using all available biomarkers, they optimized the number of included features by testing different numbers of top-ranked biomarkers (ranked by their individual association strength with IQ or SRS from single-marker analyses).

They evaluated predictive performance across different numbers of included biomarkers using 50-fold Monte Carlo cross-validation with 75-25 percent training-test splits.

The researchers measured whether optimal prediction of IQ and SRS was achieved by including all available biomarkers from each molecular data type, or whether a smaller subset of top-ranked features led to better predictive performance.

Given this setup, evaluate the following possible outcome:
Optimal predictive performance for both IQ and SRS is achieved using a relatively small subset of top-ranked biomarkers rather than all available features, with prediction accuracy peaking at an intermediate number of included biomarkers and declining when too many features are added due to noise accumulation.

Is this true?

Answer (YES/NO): NO